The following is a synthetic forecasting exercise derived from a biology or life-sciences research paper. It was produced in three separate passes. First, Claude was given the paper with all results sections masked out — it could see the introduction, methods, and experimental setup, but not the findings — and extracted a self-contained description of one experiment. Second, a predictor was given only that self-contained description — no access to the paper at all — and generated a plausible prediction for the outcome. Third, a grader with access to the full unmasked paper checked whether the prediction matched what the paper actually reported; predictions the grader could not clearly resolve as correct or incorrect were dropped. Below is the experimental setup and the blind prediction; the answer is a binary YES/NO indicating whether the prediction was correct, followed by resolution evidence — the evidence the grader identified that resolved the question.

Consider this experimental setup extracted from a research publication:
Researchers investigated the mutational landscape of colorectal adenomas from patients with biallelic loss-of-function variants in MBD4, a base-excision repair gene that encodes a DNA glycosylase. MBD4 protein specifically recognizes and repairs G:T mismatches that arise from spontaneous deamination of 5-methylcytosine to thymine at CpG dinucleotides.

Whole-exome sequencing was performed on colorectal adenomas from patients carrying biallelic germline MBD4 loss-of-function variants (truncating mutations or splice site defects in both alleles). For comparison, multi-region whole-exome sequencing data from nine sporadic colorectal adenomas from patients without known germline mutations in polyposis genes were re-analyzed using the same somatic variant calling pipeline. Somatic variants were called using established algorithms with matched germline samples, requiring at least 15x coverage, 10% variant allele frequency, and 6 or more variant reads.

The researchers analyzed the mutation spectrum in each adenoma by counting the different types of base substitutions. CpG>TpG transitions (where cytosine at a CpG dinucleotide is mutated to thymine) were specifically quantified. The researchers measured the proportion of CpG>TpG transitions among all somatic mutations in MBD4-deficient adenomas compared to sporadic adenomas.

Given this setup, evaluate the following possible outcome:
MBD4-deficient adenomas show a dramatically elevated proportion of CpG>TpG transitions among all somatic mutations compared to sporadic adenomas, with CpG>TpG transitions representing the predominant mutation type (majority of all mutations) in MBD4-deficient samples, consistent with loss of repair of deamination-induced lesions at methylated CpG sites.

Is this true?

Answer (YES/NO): YES